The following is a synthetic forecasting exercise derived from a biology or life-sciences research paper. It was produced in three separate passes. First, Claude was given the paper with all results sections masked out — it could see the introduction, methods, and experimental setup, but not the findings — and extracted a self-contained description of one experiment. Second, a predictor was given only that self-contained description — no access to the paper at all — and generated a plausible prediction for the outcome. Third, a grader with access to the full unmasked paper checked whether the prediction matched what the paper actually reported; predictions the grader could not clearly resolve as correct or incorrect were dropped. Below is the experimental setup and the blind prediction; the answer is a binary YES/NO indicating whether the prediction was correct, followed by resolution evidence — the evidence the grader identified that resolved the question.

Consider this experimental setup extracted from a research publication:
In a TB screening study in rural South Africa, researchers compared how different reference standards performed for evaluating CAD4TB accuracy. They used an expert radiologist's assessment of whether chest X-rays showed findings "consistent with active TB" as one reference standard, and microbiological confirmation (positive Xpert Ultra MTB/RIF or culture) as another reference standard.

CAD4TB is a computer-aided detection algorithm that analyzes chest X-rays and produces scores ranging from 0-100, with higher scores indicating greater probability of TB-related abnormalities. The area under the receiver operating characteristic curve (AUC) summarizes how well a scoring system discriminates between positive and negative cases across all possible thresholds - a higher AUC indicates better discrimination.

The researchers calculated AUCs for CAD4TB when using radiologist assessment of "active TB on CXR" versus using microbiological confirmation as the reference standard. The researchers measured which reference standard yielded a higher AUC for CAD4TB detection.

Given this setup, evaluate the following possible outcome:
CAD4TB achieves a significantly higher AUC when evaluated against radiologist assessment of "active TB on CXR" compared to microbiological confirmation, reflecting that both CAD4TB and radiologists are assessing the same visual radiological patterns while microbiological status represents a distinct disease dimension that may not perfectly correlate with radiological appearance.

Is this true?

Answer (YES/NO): YES